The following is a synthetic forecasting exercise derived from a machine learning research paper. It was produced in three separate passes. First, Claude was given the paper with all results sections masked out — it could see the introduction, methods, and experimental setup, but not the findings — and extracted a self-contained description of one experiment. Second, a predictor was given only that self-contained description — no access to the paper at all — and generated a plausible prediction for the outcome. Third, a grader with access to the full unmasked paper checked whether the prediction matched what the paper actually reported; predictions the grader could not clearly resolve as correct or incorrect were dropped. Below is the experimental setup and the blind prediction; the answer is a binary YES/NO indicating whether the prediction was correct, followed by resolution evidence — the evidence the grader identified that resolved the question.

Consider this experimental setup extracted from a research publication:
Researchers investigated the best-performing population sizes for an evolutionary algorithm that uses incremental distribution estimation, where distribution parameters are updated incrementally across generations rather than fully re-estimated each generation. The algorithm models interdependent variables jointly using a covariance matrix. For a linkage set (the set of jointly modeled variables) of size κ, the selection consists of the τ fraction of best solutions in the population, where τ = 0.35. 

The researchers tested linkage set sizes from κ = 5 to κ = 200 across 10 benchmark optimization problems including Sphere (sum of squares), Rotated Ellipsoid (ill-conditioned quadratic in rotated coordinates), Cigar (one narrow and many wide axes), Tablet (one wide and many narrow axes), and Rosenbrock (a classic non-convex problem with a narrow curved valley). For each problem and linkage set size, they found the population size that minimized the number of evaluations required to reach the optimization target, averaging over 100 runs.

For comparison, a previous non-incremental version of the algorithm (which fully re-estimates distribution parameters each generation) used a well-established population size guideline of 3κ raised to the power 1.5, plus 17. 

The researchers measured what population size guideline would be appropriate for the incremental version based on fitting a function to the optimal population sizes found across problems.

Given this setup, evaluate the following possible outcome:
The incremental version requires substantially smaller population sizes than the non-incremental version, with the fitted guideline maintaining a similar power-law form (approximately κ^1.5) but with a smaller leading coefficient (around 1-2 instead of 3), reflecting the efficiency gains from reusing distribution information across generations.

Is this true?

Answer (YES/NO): NO